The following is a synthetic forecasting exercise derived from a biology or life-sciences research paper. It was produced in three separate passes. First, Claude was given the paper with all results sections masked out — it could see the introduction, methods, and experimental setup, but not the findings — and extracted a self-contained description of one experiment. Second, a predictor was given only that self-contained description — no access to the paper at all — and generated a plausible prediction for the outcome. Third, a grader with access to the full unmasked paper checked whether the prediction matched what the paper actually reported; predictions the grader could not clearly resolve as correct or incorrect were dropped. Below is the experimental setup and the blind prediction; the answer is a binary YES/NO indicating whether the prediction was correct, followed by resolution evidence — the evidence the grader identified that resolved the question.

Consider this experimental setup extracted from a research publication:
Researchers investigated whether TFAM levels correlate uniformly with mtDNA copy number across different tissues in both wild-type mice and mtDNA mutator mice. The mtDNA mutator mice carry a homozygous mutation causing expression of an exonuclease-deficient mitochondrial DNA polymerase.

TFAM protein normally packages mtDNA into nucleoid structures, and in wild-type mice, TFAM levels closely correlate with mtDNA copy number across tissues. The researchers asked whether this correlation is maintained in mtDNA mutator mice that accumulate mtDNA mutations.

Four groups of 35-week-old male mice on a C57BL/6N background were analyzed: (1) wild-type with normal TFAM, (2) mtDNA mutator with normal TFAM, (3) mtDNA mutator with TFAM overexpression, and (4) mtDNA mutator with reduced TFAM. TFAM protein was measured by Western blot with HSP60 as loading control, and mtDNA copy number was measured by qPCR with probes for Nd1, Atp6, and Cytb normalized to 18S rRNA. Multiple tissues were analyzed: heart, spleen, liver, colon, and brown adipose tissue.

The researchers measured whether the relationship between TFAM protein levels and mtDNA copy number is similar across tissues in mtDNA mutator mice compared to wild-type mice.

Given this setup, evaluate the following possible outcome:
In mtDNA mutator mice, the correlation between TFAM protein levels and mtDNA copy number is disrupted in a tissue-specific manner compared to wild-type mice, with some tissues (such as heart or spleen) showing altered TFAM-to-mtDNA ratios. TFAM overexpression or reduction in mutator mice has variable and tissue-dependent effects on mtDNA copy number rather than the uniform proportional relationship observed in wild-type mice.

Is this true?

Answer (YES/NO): YES